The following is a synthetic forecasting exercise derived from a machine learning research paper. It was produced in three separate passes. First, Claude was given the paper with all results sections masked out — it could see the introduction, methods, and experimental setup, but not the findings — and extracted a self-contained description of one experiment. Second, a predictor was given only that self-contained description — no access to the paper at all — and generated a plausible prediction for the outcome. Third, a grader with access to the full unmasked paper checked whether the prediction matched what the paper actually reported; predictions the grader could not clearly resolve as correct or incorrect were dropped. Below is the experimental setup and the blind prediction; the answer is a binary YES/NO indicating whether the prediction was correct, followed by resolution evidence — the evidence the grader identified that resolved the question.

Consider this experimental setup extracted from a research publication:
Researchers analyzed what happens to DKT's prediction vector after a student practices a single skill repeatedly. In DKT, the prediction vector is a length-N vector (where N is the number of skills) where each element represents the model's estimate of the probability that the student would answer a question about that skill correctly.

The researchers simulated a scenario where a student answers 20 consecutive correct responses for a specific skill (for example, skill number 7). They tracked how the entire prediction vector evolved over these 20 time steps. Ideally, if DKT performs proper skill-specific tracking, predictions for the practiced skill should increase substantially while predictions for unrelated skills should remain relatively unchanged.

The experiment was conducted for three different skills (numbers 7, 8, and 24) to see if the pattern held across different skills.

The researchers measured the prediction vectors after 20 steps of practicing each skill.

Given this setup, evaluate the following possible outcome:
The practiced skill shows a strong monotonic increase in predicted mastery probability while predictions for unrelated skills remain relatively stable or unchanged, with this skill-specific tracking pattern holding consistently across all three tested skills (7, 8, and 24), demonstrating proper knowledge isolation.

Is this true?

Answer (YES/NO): NO